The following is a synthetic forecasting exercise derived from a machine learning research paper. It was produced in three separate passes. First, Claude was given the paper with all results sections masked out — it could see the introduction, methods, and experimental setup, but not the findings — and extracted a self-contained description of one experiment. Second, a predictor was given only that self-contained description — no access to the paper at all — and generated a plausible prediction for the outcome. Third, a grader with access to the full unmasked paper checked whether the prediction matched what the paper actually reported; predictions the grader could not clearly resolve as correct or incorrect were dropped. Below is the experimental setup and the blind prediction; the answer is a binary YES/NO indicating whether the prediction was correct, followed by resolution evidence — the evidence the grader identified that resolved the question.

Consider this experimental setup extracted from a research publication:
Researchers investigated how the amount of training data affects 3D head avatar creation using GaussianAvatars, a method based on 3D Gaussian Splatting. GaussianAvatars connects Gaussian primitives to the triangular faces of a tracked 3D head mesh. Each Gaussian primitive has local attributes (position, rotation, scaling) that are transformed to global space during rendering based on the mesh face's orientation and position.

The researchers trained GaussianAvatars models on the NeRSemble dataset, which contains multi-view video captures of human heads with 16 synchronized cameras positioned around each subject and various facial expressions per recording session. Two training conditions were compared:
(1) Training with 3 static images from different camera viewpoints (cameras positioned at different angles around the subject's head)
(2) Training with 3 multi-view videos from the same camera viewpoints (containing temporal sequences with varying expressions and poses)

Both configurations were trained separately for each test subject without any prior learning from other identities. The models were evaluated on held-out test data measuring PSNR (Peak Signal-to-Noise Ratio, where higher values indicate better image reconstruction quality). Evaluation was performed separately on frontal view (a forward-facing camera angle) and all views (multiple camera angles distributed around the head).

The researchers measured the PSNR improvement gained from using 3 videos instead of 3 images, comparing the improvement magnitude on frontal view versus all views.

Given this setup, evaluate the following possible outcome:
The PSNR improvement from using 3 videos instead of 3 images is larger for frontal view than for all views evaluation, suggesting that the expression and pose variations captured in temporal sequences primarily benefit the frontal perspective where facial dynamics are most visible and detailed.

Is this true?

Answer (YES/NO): YES